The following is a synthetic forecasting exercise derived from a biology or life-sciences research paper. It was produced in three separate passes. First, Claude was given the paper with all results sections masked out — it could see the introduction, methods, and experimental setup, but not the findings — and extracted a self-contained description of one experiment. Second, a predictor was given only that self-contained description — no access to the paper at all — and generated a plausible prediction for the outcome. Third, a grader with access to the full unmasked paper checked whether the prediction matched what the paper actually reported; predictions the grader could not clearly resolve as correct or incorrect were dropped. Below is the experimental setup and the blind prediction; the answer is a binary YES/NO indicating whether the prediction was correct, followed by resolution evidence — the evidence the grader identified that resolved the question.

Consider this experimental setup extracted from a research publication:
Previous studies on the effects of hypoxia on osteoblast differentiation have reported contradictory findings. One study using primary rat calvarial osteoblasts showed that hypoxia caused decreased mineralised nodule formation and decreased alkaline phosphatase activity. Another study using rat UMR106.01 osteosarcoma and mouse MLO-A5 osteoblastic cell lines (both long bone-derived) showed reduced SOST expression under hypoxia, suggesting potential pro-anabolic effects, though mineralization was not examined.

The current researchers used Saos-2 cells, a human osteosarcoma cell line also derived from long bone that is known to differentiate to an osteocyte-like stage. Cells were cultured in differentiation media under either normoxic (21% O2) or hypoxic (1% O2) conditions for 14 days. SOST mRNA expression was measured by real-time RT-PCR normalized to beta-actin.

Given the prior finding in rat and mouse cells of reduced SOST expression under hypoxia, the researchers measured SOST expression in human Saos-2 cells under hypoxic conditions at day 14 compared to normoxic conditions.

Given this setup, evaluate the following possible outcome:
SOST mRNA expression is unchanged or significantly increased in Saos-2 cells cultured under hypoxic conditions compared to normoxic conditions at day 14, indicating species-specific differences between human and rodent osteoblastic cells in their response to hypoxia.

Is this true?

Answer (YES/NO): YES